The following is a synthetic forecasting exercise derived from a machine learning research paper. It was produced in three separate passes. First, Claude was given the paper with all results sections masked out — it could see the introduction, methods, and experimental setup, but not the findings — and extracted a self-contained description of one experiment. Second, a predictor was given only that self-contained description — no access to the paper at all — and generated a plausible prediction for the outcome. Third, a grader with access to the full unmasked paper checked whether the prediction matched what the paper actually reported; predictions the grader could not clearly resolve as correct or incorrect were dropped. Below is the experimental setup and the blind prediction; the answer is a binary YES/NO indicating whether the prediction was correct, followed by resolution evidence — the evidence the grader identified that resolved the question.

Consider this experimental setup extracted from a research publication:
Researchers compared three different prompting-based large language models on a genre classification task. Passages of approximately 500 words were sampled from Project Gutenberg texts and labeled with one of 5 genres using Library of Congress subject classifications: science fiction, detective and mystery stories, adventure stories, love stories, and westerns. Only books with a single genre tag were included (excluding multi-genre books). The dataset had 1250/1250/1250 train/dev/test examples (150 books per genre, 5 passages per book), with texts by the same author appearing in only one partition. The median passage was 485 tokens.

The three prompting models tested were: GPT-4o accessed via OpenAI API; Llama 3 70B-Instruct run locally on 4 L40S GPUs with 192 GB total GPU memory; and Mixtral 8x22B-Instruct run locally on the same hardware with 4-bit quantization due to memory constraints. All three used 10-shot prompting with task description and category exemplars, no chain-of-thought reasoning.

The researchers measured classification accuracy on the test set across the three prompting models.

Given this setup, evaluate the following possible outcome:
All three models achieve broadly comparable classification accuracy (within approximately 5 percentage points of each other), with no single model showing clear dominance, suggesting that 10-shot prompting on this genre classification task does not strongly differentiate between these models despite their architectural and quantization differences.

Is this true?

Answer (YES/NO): NO